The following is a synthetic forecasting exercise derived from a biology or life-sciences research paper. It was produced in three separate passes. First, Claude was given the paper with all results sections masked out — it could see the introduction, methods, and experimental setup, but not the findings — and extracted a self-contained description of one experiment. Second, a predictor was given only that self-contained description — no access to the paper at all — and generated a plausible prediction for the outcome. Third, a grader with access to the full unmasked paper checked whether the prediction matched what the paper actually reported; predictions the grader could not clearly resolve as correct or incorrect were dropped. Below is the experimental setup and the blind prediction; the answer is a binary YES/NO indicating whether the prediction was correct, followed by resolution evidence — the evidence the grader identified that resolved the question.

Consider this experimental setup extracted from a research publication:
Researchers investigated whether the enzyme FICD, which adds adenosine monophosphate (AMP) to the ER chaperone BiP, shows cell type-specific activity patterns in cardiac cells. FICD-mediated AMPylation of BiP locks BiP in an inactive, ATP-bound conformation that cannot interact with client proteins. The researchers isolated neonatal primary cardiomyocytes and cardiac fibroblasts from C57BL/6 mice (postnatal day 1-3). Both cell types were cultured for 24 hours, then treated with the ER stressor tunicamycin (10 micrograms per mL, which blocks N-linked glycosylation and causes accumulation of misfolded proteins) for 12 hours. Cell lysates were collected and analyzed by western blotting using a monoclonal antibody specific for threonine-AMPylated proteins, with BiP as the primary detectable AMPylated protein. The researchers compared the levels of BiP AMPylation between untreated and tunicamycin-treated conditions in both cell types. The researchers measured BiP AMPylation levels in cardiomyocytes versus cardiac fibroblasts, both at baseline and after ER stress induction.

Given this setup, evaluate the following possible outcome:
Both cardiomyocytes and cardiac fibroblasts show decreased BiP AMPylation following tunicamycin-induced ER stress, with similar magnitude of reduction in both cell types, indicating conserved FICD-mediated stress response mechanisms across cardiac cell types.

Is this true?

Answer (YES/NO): NO